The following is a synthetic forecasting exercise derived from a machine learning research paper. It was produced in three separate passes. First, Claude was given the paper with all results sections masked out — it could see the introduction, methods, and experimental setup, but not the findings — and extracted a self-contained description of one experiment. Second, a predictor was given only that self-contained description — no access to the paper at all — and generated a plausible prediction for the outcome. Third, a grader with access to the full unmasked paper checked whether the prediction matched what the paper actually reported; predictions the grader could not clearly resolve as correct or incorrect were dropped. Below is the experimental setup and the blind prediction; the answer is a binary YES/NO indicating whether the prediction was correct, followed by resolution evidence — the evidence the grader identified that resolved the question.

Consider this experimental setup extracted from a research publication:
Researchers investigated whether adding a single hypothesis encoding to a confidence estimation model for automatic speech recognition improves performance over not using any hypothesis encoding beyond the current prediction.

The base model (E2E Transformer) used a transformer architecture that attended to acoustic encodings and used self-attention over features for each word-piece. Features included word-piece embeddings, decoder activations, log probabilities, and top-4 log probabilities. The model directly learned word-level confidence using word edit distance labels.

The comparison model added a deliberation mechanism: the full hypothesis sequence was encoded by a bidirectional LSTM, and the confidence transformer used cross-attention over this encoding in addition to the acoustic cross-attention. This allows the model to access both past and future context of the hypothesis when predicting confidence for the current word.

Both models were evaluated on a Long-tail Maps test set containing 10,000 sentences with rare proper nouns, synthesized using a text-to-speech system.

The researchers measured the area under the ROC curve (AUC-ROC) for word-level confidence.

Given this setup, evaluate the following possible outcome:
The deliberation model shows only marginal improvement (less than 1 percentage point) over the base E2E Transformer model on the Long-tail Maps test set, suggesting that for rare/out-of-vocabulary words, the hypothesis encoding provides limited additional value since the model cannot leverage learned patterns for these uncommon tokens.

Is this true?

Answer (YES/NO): YES